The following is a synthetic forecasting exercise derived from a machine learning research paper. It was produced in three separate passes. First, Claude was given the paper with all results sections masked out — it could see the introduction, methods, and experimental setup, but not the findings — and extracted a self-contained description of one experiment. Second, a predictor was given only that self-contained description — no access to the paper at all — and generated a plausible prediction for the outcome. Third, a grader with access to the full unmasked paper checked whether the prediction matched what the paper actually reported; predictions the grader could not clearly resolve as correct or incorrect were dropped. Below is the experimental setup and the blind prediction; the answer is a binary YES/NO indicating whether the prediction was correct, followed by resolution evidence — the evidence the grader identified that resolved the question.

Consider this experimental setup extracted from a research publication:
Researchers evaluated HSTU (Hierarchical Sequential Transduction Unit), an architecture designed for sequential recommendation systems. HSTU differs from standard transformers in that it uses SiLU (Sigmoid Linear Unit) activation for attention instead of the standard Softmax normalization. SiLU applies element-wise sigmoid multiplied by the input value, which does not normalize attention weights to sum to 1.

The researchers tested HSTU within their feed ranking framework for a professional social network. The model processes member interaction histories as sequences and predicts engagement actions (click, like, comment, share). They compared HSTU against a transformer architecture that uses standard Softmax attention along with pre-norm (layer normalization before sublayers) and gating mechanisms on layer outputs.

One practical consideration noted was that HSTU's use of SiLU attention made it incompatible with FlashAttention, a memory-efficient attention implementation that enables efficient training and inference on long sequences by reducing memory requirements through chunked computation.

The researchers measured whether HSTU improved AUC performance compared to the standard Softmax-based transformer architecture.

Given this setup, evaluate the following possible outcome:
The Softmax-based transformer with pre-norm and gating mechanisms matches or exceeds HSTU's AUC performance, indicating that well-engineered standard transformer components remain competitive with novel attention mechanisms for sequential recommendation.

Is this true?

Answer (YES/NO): YES